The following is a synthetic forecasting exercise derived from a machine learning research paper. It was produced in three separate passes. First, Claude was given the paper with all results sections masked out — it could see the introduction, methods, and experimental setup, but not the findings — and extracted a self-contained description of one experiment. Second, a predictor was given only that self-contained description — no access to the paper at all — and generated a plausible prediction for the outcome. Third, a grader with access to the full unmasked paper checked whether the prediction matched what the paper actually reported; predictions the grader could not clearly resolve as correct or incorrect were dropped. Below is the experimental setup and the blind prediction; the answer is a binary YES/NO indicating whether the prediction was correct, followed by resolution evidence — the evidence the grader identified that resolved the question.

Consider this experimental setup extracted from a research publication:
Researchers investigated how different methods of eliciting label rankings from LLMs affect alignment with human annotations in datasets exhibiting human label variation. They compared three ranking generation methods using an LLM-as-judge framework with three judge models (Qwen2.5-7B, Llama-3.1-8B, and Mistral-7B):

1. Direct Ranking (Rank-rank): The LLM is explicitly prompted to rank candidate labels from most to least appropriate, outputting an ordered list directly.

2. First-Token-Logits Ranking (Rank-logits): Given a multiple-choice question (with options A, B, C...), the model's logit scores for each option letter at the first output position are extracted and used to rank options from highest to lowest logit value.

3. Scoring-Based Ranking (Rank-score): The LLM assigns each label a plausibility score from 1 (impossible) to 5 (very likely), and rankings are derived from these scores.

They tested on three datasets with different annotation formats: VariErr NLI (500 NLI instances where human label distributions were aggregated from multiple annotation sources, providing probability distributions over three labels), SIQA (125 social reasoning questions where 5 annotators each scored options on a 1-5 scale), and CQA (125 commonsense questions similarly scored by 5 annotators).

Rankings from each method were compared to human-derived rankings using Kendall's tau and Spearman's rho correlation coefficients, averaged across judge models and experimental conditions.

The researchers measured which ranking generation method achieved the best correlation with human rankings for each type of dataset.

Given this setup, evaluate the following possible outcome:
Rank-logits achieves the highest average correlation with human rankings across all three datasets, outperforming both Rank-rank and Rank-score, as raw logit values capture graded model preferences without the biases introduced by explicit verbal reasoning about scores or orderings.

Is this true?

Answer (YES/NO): NO